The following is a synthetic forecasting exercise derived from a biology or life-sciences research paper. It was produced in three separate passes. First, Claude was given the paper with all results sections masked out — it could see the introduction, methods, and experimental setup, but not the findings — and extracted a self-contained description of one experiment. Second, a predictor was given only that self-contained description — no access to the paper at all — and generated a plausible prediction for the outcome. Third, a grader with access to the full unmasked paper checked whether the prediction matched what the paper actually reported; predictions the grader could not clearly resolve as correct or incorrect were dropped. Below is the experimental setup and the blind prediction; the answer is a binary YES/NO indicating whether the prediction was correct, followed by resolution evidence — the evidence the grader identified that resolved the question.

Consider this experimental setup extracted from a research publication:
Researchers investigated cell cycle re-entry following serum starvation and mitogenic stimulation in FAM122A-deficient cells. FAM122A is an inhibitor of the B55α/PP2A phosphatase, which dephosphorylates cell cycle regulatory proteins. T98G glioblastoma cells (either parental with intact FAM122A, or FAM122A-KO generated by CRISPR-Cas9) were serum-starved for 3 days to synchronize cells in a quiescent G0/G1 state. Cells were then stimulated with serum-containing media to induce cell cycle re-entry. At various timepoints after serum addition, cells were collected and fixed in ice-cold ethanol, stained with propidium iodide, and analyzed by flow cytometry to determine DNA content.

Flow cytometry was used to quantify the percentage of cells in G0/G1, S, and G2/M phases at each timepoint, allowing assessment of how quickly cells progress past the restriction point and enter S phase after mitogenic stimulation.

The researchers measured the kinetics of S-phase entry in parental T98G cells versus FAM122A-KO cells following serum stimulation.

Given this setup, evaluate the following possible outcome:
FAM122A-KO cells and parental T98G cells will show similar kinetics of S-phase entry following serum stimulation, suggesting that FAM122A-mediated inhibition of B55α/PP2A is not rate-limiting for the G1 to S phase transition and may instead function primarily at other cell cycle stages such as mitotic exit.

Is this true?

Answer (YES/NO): NO